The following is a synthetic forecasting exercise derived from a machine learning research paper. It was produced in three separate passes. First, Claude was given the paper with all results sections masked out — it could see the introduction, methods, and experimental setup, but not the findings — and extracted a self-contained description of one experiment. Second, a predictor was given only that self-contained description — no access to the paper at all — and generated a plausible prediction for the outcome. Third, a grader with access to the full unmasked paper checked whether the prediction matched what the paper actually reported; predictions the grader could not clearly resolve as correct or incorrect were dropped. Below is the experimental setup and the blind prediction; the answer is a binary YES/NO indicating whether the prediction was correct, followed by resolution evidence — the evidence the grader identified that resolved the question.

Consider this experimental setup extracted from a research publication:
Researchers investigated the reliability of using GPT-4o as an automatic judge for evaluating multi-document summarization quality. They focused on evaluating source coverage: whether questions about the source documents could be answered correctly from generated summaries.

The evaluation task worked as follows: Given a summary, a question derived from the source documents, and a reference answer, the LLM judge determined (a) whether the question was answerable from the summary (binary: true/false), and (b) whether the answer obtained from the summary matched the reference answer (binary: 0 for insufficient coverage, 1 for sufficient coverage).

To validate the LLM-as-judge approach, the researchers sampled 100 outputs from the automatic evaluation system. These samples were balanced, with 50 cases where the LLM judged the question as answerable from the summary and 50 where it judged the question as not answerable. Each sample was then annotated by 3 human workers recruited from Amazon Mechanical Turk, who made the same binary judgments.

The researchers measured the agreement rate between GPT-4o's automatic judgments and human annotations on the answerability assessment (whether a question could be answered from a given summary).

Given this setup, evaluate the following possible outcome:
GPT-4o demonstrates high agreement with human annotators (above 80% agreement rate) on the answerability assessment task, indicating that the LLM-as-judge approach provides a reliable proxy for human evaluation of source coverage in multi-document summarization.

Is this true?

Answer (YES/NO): YES